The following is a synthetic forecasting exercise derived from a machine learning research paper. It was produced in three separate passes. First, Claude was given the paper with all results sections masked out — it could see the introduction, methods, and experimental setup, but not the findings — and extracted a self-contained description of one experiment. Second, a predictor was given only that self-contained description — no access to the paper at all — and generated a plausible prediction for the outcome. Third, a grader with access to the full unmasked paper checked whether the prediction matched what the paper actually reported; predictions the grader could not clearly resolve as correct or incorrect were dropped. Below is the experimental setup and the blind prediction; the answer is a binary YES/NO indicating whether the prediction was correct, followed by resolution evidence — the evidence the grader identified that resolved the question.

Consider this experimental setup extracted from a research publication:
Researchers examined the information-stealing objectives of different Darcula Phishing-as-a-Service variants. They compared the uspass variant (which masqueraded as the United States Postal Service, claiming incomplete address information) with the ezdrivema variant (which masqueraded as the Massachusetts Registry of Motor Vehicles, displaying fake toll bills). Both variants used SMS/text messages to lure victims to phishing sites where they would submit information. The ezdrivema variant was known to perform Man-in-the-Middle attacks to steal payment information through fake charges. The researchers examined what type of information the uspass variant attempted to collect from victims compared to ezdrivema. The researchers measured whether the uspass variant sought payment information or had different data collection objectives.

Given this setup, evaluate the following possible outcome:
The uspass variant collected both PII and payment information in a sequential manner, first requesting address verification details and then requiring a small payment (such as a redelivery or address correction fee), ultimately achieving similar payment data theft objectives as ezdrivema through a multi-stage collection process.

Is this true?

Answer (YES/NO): NO